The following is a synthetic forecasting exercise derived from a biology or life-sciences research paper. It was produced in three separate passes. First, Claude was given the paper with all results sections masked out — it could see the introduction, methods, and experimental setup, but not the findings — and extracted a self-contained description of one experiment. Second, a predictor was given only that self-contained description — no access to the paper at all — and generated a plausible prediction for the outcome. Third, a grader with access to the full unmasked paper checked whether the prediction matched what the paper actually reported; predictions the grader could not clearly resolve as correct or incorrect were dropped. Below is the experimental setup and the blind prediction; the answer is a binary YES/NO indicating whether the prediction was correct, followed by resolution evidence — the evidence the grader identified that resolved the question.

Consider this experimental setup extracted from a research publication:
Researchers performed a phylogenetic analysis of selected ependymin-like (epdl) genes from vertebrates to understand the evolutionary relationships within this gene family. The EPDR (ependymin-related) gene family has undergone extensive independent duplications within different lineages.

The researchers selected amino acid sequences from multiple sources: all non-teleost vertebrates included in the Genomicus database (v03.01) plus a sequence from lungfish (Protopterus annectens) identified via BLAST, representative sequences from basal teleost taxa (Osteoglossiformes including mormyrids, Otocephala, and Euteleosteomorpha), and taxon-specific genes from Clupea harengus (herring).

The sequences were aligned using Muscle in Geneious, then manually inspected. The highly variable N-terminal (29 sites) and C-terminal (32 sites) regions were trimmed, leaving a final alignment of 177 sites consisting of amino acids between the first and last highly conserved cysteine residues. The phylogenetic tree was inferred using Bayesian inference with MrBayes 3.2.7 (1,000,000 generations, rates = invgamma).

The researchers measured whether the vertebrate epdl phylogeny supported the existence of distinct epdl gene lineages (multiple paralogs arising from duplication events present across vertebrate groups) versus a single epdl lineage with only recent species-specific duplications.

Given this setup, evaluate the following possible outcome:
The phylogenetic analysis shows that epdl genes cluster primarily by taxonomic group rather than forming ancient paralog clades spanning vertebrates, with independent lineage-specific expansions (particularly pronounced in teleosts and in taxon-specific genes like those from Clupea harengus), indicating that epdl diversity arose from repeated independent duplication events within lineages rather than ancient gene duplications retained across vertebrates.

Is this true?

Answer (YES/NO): NO